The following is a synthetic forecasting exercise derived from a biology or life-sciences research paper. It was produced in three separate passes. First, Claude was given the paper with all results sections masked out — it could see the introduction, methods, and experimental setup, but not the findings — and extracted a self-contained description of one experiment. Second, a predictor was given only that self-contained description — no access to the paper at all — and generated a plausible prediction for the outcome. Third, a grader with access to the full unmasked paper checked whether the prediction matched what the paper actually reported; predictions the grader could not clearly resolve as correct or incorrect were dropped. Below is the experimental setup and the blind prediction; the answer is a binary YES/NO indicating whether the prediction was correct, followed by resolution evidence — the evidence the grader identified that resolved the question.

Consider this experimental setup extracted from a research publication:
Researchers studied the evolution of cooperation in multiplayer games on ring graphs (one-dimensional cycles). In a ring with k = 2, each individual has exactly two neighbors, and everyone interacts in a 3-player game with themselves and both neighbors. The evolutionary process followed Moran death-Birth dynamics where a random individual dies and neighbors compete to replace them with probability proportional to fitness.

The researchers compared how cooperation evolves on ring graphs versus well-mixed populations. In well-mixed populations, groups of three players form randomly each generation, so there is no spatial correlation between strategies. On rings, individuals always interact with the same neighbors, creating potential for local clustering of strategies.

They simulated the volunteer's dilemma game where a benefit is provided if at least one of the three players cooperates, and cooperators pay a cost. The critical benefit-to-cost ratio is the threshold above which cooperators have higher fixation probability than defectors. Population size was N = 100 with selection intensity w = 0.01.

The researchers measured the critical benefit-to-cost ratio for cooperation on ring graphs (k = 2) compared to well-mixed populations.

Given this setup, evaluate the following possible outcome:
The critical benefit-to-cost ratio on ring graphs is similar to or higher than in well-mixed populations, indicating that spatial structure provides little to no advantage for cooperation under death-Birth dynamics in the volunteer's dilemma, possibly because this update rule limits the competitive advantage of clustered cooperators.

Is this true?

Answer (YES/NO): NO